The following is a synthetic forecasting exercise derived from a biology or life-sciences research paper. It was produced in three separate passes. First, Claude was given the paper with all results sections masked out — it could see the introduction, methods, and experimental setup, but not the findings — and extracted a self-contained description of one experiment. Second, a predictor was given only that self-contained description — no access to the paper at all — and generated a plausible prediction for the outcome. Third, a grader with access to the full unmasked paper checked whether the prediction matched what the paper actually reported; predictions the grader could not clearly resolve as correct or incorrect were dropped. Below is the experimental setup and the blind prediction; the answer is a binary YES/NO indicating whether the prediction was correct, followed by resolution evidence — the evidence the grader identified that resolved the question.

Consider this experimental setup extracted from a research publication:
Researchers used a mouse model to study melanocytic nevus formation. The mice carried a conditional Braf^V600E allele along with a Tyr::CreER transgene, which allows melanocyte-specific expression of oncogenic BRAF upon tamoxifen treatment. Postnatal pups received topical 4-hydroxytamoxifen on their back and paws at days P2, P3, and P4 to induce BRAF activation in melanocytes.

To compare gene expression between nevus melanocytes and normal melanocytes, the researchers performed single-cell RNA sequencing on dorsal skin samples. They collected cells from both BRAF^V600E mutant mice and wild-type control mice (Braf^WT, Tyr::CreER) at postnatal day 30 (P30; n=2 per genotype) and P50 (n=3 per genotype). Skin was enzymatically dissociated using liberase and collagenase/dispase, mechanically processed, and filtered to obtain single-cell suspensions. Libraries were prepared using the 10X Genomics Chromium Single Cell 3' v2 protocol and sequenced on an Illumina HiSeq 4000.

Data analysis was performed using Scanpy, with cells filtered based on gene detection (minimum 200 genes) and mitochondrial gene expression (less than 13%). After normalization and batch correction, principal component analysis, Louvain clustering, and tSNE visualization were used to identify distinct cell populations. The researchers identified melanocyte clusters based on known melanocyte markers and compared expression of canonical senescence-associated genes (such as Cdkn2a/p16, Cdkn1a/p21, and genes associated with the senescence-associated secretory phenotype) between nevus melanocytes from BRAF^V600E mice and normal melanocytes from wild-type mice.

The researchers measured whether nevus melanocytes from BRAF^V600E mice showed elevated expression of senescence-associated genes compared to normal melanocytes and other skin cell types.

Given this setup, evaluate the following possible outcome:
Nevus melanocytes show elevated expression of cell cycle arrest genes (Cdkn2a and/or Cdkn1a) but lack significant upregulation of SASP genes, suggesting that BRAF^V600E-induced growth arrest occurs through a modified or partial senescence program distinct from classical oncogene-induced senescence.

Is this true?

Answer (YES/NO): NO